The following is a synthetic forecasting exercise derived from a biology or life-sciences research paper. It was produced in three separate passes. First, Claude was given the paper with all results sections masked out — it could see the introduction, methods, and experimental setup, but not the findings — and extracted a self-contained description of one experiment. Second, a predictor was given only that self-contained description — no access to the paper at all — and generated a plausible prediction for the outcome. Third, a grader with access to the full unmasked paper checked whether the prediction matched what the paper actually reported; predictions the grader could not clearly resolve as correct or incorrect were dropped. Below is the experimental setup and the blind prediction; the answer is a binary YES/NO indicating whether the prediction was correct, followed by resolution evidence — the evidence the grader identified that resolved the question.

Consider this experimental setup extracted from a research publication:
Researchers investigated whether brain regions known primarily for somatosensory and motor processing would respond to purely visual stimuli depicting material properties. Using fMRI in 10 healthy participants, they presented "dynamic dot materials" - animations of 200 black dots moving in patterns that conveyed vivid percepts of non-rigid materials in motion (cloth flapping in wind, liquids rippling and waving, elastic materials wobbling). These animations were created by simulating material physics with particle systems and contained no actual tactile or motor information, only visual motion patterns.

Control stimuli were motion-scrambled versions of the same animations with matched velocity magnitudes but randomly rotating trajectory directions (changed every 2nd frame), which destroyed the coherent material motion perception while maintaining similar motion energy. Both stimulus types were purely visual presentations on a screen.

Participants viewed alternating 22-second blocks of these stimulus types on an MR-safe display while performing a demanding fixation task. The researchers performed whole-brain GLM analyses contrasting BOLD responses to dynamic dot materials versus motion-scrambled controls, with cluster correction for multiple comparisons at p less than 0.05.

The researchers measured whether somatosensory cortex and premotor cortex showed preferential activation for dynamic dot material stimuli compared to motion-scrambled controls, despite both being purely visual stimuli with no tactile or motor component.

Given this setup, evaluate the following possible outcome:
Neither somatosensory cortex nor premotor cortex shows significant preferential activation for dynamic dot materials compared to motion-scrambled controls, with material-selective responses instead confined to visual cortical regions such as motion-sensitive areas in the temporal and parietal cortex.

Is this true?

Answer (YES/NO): NO